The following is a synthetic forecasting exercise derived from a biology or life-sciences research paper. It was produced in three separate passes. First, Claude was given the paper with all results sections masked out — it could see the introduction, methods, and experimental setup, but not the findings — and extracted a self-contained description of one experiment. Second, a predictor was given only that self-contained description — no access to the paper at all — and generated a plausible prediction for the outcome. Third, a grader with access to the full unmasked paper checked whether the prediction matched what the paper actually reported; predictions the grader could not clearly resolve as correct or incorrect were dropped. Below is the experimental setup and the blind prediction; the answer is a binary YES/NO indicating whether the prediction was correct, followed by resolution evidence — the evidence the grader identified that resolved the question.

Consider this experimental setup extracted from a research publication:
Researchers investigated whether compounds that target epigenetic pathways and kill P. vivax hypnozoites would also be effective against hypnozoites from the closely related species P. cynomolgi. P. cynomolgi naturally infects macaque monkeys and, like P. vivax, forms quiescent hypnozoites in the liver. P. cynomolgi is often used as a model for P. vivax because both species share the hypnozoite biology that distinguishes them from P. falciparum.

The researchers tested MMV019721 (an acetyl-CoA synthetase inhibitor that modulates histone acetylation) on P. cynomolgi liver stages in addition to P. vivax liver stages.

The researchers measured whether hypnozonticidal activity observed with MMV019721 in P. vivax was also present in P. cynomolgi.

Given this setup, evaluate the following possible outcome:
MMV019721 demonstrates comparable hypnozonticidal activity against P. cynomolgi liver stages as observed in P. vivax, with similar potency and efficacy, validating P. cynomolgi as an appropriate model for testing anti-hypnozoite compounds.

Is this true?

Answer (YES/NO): NO